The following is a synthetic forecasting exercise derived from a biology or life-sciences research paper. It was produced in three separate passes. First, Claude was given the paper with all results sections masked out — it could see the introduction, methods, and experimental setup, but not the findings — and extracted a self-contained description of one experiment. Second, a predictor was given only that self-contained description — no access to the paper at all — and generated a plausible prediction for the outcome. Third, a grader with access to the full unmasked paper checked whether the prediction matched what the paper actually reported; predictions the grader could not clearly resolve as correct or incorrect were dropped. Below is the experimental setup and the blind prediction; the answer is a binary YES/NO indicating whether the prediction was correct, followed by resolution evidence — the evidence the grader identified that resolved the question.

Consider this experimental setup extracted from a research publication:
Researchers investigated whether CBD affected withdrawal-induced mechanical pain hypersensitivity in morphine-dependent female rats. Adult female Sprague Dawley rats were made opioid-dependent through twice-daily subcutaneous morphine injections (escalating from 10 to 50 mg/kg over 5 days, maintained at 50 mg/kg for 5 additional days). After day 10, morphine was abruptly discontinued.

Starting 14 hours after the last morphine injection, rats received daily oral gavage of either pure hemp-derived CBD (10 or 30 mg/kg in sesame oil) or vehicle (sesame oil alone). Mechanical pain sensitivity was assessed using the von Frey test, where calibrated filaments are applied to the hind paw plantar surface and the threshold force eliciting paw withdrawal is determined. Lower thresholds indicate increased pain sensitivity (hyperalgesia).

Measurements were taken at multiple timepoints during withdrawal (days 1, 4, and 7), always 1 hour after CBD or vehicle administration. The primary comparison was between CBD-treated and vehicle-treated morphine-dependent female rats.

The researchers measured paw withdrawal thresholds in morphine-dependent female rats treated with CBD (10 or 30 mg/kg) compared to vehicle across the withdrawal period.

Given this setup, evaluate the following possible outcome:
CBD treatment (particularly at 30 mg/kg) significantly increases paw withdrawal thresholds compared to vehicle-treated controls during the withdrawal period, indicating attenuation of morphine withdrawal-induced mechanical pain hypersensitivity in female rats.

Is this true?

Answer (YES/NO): NO